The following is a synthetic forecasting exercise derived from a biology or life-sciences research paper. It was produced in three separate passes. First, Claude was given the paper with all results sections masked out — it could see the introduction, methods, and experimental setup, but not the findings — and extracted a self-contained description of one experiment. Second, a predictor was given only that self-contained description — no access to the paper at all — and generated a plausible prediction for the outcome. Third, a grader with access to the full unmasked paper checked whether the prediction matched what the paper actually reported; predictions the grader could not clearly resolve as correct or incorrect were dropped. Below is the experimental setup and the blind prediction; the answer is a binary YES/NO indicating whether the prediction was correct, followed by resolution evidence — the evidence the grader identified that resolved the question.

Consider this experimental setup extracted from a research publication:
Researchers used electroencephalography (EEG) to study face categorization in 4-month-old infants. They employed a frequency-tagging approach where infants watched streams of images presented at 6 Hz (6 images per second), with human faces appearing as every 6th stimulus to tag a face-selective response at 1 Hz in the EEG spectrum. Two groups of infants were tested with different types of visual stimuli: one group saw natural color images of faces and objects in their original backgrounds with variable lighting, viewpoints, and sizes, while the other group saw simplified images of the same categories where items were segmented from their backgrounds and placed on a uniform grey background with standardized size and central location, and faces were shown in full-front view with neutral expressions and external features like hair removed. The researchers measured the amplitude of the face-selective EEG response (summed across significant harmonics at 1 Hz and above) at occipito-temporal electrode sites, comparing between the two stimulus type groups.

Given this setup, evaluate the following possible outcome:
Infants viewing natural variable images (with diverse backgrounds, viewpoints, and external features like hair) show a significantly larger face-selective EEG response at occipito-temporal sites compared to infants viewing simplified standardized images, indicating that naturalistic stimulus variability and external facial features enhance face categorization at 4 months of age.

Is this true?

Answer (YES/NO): NO